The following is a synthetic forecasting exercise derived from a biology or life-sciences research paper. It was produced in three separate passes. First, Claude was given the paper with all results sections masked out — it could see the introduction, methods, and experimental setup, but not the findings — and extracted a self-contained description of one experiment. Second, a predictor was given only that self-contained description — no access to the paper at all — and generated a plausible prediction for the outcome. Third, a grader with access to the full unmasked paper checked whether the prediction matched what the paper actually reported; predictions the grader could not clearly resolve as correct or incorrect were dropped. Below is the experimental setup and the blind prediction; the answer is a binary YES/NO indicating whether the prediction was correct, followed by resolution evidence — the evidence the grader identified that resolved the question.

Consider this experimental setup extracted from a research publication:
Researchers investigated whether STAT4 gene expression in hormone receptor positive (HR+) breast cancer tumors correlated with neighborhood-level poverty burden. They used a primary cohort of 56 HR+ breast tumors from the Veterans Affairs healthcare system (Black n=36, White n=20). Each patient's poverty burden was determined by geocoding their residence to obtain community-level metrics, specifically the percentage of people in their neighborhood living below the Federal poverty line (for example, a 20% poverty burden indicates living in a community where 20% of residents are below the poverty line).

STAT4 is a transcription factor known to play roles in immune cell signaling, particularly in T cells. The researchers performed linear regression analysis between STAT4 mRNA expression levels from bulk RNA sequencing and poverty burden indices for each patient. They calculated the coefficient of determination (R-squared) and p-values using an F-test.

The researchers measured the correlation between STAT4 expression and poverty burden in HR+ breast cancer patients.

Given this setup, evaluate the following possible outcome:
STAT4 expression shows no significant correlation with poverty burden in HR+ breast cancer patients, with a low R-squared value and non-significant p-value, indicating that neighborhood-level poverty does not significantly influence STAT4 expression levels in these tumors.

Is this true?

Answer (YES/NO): NO